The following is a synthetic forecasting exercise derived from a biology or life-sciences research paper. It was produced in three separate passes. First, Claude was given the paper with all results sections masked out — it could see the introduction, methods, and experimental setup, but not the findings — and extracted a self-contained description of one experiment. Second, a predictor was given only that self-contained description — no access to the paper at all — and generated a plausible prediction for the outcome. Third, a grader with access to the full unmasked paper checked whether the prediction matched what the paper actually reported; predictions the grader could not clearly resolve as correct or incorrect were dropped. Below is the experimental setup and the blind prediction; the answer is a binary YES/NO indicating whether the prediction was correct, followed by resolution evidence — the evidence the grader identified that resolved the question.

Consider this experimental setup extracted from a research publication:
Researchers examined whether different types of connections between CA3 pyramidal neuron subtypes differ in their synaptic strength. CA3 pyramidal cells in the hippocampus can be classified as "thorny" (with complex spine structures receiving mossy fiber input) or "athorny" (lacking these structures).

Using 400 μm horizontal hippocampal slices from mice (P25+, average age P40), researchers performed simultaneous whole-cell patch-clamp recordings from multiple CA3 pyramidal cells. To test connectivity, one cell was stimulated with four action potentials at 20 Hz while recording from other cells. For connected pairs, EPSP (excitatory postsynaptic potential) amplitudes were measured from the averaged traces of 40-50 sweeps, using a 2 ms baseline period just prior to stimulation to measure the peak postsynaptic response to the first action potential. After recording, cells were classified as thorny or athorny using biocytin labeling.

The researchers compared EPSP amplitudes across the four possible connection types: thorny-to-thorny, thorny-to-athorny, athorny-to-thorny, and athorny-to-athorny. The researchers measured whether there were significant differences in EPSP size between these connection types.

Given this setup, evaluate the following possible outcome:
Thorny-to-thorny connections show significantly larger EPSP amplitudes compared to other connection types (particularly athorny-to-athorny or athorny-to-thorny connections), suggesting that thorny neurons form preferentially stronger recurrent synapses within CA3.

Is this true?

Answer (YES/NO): NO